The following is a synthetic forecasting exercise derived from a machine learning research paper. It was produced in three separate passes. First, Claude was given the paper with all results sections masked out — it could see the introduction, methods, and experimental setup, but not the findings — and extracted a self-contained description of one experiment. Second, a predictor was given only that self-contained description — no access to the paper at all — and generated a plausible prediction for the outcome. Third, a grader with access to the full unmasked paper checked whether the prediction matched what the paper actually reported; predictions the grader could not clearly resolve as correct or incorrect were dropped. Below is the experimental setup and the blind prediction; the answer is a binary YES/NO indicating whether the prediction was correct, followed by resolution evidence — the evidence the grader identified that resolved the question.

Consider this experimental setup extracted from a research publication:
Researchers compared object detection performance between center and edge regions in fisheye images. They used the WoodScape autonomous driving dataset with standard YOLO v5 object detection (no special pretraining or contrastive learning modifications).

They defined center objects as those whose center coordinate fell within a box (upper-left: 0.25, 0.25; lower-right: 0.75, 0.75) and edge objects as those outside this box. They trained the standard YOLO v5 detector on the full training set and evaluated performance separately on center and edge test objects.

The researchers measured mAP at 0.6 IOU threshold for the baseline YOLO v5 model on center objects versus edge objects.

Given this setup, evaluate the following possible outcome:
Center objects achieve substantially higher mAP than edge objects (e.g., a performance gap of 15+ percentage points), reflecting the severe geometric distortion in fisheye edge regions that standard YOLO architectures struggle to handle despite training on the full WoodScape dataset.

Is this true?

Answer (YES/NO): NO